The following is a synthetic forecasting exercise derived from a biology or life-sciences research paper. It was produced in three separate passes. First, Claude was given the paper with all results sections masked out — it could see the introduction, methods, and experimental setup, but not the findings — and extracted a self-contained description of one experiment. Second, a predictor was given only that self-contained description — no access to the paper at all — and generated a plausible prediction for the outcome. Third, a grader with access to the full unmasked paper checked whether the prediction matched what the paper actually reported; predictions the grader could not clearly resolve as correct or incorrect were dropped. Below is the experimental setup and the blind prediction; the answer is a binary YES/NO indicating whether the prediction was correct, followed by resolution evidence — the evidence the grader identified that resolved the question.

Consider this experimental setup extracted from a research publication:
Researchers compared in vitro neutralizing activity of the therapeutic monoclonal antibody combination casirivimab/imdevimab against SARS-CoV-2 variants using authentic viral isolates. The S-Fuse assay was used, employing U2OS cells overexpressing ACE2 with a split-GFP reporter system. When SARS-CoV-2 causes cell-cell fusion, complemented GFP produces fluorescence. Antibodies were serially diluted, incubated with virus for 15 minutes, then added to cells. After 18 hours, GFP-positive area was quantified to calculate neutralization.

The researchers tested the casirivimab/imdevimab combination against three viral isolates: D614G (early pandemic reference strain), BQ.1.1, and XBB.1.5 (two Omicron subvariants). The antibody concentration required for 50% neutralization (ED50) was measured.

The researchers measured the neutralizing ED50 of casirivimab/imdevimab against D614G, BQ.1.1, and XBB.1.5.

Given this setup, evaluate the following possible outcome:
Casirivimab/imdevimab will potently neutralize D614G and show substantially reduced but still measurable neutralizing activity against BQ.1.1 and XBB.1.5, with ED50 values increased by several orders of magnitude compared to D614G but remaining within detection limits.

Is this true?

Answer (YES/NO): NO